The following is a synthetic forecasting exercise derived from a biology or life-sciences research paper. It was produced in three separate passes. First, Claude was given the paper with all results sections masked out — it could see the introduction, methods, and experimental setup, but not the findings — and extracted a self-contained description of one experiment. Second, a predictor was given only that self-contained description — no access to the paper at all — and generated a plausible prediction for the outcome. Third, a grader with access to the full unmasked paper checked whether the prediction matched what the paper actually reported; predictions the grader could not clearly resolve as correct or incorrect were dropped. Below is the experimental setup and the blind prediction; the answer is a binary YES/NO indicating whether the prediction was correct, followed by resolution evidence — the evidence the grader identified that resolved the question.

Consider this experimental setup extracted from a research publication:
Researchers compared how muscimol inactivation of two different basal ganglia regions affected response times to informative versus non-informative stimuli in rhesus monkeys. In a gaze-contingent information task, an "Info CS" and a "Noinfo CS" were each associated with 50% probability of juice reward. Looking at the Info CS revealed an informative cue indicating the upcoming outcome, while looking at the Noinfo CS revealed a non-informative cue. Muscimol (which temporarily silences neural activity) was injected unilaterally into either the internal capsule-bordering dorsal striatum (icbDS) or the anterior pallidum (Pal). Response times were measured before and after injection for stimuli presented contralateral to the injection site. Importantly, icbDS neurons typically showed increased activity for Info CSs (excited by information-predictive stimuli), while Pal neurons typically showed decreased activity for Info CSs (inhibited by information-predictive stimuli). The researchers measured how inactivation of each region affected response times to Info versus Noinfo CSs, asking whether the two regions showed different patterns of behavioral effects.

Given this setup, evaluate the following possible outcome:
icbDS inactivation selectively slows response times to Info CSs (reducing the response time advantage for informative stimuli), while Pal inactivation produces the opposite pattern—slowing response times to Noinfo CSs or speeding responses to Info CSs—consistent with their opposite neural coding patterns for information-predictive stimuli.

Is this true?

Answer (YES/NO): NO